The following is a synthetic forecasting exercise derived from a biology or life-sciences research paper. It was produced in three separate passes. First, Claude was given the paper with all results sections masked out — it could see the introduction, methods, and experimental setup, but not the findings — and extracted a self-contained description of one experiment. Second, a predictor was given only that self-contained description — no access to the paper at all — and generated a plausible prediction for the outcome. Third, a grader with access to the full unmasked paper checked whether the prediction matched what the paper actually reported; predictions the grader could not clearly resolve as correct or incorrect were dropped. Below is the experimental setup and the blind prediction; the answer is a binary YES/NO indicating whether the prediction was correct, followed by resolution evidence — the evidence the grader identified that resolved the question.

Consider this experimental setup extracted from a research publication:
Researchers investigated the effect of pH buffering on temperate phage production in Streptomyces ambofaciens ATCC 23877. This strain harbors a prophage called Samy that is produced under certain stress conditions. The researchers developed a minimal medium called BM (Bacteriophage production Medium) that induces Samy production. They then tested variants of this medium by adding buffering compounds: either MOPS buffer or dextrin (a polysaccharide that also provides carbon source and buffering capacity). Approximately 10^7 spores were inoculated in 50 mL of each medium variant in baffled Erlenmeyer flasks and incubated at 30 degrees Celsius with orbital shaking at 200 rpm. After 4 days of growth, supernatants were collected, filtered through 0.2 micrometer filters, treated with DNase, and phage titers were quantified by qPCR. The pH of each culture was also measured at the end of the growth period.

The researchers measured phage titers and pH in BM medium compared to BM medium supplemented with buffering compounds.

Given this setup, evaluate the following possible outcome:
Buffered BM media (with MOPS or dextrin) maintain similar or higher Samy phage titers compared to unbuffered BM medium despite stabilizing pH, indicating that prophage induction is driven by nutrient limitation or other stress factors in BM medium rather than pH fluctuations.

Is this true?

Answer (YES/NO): NO